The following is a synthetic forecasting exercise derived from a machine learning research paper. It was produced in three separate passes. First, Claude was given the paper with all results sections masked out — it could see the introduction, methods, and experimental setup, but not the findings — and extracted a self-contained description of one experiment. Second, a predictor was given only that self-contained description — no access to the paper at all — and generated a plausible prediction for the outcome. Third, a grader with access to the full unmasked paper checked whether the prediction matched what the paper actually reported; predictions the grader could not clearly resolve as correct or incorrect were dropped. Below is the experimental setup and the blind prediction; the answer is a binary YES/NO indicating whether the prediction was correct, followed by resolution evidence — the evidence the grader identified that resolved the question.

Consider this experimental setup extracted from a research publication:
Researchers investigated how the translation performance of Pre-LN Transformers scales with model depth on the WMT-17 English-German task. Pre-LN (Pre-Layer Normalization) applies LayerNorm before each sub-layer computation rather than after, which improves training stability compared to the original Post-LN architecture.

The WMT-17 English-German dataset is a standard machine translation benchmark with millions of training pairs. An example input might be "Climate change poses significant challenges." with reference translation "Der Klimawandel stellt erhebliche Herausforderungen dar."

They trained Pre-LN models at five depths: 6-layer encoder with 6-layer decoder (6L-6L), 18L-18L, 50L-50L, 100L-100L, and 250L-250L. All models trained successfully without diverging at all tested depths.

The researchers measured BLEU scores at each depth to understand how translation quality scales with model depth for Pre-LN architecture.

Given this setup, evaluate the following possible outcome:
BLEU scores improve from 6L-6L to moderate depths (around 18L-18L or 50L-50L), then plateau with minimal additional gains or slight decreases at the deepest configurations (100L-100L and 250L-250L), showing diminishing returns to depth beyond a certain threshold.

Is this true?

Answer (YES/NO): YES